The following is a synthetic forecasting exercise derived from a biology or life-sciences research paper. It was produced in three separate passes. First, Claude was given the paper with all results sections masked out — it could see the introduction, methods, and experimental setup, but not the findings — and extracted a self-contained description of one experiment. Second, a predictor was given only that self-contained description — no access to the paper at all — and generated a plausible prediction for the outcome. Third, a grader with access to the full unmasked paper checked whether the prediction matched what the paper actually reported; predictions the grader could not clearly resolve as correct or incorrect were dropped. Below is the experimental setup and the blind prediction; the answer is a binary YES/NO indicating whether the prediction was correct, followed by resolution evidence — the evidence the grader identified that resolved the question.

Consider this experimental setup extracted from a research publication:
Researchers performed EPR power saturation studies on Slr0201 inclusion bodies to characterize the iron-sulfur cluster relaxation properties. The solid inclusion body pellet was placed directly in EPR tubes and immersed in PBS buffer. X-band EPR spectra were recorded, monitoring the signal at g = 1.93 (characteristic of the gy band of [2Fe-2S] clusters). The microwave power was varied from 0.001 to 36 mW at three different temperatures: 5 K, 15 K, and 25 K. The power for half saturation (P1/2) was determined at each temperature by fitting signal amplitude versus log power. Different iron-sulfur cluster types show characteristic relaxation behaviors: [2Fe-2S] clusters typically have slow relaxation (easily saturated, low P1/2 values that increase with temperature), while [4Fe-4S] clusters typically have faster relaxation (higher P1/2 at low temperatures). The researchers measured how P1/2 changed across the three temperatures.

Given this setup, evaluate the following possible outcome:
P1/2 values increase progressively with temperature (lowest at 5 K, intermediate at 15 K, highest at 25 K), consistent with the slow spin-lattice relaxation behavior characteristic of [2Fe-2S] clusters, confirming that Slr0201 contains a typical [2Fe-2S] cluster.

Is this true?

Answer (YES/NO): YES